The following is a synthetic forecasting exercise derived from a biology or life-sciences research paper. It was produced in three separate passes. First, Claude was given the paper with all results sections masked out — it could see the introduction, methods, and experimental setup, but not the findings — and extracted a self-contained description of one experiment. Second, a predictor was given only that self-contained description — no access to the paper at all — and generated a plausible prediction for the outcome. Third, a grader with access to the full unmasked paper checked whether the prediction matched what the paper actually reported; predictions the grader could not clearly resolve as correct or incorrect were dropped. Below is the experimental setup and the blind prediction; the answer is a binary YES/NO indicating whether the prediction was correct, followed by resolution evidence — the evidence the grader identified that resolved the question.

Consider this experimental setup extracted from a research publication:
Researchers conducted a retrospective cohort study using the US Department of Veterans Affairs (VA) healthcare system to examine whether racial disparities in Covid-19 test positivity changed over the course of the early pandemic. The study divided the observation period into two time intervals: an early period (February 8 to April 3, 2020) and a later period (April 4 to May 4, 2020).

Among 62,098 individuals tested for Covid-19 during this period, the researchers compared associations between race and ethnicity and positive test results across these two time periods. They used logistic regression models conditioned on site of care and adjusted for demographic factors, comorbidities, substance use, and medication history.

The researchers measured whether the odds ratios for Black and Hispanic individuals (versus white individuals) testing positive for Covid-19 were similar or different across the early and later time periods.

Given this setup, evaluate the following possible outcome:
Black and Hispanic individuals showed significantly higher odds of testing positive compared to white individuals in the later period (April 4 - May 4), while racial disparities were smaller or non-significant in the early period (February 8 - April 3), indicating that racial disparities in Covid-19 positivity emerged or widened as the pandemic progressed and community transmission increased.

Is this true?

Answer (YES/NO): NO